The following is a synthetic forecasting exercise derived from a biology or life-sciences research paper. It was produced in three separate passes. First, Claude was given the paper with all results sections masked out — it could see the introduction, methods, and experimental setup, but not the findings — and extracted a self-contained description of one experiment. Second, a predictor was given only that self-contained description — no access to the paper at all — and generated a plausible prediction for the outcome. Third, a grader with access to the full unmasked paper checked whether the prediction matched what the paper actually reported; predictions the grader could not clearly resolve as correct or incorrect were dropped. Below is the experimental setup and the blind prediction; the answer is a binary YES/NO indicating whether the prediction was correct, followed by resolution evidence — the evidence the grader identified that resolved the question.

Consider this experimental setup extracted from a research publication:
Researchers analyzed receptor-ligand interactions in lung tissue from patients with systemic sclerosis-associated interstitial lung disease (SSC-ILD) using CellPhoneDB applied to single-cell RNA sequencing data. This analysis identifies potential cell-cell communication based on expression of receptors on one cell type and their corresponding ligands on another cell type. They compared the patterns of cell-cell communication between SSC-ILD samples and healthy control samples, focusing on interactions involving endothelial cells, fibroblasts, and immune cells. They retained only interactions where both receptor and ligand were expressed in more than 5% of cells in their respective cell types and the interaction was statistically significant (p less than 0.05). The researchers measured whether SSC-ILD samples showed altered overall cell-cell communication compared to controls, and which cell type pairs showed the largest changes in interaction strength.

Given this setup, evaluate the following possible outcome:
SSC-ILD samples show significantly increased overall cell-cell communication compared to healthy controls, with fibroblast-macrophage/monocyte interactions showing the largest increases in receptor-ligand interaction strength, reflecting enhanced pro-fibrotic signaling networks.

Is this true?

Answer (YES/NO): NO